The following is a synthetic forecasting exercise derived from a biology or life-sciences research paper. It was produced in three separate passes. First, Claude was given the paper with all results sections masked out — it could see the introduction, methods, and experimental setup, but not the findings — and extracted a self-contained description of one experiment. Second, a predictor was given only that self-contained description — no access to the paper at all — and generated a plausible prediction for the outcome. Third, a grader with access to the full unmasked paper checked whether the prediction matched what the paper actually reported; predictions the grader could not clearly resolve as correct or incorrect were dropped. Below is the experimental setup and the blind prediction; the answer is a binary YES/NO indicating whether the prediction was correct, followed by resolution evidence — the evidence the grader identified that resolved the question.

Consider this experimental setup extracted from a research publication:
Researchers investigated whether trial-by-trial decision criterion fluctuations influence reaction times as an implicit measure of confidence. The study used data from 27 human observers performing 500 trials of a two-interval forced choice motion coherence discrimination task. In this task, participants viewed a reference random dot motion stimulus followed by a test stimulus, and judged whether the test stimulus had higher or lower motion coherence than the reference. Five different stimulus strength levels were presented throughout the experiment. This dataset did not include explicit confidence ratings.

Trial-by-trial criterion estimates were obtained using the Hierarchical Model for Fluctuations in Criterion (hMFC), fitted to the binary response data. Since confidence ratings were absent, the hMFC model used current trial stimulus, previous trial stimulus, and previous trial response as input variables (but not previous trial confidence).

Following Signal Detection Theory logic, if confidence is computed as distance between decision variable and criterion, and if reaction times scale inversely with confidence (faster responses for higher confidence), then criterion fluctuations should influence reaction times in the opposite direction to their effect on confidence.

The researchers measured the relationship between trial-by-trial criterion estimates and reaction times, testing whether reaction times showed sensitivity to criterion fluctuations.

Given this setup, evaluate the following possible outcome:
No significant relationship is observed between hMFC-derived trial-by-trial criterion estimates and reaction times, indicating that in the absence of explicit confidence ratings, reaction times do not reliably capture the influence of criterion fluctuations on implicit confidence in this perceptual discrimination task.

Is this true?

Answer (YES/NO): NO